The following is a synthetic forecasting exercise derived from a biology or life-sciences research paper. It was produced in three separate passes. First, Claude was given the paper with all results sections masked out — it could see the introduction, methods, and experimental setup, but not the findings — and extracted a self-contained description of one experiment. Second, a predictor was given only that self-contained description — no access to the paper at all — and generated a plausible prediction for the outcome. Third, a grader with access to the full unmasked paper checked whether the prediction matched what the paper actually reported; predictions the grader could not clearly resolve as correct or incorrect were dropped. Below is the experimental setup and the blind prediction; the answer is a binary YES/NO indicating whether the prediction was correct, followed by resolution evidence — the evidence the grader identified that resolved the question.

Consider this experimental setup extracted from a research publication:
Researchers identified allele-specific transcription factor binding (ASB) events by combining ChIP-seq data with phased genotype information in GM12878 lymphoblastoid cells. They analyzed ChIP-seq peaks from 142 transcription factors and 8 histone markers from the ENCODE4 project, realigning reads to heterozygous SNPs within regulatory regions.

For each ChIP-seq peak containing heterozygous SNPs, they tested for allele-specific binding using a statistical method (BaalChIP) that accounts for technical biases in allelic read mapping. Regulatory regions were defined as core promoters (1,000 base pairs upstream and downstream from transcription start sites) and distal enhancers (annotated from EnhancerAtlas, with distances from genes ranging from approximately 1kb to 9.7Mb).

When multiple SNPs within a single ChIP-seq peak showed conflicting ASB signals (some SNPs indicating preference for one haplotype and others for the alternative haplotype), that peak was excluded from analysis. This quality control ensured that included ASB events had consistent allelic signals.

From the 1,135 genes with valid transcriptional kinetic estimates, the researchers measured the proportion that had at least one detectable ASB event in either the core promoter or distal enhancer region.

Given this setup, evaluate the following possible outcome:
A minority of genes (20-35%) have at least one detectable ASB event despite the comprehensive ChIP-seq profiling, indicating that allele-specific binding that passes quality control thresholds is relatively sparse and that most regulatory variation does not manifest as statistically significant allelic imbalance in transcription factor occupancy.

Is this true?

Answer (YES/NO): NO